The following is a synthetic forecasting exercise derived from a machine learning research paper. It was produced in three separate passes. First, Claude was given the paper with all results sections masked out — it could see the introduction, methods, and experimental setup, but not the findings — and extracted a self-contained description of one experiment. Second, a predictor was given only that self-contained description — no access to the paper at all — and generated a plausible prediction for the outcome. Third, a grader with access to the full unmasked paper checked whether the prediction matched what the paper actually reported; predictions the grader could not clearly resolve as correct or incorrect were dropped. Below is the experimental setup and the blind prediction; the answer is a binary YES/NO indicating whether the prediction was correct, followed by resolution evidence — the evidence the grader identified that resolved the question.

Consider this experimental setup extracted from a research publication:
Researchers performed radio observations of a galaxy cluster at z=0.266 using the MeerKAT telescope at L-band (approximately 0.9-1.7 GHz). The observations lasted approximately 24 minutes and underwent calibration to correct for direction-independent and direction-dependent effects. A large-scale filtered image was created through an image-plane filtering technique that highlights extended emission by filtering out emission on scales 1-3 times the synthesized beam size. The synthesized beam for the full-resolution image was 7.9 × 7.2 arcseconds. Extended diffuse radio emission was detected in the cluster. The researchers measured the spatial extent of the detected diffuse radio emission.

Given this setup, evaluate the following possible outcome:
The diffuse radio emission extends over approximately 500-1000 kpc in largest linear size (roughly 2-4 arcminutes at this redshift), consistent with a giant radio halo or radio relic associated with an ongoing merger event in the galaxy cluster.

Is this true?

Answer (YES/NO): YES